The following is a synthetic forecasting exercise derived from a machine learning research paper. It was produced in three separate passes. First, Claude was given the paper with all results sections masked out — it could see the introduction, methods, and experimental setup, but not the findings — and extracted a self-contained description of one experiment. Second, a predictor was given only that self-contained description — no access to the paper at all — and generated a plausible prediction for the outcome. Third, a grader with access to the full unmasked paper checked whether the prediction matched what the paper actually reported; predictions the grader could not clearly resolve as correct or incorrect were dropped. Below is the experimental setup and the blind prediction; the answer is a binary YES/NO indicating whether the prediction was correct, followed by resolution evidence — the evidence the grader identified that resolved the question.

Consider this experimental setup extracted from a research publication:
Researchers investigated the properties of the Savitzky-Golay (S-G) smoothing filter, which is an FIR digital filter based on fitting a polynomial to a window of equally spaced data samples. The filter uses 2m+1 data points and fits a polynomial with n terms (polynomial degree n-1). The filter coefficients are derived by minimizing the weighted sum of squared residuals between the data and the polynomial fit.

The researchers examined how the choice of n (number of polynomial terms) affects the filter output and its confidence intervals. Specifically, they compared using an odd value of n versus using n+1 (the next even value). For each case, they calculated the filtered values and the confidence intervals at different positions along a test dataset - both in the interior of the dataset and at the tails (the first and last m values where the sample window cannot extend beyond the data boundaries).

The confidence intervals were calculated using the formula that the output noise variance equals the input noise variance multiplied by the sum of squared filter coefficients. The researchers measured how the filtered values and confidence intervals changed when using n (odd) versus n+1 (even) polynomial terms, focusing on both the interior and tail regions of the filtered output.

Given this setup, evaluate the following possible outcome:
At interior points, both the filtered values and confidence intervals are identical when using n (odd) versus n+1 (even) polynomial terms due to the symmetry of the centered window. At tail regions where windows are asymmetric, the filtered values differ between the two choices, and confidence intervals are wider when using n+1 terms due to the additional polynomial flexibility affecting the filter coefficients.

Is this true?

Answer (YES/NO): NO